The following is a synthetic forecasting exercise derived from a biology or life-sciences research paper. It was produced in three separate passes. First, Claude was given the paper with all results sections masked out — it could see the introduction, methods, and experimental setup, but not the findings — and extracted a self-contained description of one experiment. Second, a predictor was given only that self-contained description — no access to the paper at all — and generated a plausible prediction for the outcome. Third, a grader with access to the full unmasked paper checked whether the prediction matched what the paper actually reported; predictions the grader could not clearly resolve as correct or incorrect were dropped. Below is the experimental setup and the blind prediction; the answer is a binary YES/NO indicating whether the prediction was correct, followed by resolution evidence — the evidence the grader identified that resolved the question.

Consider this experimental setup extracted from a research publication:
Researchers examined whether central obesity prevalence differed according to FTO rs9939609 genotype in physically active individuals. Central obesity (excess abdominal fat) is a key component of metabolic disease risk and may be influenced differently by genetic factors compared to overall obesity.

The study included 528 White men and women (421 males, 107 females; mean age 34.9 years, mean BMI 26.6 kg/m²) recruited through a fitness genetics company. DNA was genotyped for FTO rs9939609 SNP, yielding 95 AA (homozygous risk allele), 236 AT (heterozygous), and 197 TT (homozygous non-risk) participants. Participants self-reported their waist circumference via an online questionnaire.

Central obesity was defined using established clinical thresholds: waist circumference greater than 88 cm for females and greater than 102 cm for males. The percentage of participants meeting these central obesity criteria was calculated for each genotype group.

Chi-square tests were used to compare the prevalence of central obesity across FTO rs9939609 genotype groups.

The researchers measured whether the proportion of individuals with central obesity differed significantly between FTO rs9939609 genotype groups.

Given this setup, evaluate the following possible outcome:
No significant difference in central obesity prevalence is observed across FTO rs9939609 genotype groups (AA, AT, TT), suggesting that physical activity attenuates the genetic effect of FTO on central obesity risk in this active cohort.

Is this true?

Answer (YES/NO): YES